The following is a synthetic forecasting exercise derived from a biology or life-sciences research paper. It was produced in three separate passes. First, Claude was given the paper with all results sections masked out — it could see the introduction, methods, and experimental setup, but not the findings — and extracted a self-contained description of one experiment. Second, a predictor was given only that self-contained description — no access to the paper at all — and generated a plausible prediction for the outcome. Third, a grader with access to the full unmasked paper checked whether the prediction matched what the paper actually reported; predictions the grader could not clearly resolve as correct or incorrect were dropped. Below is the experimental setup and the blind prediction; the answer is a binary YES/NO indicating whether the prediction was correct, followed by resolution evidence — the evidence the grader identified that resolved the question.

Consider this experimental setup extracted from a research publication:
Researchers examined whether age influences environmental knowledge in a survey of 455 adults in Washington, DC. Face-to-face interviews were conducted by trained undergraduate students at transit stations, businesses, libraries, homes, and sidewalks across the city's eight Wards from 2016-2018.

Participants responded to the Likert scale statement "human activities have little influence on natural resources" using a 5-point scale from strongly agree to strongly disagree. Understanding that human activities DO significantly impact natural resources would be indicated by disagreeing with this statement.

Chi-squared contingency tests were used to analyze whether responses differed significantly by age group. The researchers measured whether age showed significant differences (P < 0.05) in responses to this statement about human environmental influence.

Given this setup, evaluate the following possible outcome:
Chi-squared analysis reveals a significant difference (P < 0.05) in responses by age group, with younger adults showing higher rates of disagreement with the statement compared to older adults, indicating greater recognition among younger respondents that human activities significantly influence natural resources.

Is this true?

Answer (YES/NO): NO